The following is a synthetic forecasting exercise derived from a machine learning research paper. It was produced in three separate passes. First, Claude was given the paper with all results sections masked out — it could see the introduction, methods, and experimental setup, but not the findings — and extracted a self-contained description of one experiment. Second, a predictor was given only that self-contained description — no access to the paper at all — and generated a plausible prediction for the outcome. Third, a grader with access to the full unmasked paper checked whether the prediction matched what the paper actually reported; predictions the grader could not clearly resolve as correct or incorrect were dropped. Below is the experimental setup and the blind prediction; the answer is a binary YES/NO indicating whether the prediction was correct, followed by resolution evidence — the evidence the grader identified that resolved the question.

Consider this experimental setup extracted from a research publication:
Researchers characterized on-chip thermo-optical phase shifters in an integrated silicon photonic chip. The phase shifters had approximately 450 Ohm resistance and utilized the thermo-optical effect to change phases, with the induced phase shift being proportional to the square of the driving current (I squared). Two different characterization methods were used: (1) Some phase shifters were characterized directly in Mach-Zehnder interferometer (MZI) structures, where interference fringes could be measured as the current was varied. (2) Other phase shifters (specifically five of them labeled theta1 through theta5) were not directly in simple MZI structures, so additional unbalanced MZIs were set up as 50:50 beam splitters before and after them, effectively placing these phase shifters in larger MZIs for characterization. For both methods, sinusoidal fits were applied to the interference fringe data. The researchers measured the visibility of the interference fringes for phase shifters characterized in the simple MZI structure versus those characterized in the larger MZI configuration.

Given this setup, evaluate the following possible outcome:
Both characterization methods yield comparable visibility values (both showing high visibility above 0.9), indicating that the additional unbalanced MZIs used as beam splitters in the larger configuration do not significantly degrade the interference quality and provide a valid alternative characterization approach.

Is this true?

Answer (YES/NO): NO